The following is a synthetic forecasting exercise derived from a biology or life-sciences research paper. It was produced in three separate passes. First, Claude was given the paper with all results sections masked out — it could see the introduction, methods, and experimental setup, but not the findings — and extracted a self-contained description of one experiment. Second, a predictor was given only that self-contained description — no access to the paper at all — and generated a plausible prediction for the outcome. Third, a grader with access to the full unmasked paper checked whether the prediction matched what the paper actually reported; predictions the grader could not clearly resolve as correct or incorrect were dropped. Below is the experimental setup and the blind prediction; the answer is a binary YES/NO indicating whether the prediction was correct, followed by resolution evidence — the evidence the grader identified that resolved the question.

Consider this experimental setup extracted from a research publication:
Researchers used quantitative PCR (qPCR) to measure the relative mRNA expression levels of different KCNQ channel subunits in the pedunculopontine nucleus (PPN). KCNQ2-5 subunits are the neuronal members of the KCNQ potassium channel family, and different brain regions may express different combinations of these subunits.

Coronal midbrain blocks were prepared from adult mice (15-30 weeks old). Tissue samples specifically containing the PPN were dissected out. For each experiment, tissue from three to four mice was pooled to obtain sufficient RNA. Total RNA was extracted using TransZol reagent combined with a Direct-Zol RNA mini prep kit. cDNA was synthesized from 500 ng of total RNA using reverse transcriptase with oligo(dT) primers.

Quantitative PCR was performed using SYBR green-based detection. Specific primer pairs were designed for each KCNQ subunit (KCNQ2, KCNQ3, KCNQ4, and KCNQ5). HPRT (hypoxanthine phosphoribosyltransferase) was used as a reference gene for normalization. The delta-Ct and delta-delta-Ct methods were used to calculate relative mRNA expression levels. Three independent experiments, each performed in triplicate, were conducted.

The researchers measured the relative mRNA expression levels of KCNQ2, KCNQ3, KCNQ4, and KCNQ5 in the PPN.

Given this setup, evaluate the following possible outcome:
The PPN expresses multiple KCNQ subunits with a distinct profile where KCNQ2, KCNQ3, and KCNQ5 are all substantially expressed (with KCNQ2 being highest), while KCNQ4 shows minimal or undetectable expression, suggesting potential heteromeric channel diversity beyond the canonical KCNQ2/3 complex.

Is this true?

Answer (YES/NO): NO